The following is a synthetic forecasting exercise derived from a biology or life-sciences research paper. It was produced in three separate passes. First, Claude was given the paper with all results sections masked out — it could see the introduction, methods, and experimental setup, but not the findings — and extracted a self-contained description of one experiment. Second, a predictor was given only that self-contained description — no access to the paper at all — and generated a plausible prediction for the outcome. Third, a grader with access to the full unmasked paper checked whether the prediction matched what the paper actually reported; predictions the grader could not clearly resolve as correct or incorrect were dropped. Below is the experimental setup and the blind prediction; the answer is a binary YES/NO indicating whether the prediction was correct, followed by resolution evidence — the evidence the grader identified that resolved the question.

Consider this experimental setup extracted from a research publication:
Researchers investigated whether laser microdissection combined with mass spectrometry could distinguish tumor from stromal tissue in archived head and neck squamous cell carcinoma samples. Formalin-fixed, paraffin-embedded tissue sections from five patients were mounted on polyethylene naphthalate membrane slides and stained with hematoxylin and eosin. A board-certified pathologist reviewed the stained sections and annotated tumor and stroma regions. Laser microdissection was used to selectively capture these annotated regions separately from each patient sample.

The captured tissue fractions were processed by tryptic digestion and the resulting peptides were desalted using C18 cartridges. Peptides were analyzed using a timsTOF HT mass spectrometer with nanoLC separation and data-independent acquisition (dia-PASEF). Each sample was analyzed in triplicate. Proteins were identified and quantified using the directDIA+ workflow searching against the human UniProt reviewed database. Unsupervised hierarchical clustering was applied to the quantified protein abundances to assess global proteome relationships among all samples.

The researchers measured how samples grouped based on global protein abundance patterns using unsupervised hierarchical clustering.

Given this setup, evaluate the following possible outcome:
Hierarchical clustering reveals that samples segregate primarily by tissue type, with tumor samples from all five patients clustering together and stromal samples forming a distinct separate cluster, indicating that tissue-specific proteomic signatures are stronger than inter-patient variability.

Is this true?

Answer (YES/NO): YES